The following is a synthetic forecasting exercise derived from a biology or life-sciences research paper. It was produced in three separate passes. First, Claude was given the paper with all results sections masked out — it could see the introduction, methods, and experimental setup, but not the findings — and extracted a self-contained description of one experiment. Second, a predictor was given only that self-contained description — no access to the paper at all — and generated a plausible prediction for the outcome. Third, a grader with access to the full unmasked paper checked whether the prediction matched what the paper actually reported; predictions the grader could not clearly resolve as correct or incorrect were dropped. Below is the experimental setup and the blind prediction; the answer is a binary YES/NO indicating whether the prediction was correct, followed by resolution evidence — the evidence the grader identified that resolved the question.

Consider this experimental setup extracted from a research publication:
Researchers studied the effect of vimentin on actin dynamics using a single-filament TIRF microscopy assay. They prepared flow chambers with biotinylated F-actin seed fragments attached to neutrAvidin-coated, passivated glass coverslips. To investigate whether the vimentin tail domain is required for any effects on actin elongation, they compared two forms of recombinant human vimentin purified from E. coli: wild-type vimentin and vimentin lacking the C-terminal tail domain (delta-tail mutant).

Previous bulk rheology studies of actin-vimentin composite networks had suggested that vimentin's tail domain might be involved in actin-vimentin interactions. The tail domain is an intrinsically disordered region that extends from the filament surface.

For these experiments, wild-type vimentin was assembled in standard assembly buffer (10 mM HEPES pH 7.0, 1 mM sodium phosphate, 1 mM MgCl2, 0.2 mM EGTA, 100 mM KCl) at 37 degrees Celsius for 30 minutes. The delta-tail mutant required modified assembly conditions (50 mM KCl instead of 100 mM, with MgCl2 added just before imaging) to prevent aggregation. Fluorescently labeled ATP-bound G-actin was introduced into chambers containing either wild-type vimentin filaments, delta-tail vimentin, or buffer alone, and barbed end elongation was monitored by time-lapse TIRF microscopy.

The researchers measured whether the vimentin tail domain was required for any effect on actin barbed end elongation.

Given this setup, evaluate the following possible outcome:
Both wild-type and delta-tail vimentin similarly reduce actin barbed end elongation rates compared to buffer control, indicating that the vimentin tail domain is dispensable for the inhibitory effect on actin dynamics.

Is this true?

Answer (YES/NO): NO